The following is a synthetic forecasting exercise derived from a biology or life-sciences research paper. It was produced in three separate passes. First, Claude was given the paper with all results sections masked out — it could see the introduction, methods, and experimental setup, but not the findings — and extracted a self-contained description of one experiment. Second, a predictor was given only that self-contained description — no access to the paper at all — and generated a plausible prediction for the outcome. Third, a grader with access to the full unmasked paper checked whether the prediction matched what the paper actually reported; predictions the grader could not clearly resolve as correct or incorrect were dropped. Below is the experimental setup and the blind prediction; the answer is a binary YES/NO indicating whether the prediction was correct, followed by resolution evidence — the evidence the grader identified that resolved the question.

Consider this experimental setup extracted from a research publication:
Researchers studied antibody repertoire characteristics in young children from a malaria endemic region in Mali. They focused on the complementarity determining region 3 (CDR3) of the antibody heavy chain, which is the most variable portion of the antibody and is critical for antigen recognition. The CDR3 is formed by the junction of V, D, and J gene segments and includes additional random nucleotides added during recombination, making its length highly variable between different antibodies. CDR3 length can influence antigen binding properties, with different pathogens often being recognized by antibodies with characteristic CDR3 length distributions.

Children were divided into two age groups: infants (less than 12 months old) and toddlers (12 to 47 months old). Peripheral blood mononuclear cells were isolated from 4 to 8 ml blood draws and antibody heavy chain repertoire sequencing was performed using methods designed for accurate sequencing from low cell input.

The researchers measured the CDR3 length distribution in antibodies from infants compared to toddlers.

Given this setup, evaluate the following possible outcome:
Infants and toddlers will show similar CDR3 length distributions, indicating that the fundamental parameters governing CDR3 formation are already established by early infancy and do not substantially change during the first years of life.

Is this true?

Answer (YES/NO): YES